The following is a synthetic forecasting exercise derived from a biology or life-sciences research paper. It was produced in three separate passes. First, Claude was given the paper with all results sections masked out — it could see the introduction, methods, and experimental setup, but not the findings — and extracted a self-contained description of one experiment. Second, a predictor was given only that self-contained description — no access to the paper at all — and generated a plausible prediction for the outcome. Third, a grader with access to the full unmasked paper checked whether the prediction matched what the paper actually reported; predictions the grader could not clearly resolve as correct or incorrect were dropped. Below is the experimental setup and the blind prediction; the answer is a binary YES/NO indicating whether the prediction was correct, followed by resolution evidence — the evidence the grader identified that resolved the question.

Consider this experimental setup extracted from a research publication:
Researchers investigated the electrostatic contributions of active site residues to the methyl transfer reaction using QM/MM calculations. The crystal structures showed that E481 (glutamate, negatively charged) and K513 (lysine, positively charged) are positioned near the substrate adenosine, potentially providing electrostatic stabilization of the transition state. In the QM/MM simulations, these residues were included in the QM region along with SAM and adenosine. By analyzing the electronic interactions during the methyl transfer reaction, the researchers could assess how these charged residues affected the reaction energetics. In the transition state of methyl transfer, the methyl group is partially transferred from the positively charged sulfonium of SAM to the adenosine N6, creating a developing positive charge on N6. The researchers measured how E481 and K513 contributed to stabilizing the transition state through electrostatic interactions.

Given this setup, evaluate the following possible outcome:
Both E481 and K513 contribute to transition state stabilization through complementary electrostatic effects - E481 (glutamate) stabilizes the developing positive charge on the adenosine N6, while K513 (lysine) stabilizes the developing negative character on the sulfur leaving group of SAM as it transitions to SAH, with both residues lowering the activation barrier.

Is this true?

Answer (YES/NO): NO